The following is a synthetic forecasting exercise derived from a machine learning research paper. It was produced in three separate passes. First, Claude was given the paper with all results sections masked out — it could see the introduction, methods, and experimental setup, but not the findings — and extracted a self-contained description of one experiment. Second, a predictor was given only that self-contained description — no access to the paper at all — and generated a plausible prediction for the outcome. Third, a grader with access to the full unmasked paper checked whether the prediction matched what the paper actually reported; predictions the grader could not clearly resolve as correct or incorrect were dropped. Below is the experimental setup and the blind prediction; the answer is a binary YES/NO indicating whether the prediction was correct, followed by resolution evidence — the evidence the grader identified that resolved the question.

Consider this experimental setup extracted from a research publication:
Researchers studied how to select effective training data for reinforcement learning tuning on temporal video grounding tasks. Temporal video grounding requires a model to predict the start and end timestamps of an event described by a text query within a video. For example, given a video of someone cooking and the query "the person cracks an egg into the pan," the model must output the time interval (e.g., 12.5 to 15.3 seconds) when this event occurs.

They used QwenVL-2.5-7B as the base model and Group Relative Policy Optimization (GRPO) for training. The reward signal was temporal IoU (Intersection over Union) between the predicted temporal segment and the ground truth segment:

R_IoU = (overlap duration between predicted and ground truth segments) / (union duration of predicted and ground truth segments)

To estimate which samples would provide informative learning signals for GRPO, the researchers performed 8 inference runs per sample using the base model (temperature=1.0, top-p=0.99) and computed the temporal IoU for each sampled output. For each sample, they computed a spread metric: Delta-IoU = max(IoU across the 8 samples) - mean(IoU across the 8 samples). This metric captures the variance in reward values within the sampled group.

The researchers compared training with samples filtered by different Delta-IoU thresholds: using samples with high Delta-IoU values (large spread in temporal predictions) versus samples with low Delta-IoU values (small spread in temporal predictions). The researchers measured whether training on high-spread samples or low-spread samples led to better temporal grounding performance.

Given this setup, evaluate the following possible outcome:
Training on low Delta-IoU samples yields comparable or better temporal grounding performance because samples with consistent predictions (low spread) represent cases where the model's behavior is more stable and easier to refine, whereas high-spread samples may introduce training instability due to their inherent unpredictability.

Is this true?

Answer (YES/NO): NO